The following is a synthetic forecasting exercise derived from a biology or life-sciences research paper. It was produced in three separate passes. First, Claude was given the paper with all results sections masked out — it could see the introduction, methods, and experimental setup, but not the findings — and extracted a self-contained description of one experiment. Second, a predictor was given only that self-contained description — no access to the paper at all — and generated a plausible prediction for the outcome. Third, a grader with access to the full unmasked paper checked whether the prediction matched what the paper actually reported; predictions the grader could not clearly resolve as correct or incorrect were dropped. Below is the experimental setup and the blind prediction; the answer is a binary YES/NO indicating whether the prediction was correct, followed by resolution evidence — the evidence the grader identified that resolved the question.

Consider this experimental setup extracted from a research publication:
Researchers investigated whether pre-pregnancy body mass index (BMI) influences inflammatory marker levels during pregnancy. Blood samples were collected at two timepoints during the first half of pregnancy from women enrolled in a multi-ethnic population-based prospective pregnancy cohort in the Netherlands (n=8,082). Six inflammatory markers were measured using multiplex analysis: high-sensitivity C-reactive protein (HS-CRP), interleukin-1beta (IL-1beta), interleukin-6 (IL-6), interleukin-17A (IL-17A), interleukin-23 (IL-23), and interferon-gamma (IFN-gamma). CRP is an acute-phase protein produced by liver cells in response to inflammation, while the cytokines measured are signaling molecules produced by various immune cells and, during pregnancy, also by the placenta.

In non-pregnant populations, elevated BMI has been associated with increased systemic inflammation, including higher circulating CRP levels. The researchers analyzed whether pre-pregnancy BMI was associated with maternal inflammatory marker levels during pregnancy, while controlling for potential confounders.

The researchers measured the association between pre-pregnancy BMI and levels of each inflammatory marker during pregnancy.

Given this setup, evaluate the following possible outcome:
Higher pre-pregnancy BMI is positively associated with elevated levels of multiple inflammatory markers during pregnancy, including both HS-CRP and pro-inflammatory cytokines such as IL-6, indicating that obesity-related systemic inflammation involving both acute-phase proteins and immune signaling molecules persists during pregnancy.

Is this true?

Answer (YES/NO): NO